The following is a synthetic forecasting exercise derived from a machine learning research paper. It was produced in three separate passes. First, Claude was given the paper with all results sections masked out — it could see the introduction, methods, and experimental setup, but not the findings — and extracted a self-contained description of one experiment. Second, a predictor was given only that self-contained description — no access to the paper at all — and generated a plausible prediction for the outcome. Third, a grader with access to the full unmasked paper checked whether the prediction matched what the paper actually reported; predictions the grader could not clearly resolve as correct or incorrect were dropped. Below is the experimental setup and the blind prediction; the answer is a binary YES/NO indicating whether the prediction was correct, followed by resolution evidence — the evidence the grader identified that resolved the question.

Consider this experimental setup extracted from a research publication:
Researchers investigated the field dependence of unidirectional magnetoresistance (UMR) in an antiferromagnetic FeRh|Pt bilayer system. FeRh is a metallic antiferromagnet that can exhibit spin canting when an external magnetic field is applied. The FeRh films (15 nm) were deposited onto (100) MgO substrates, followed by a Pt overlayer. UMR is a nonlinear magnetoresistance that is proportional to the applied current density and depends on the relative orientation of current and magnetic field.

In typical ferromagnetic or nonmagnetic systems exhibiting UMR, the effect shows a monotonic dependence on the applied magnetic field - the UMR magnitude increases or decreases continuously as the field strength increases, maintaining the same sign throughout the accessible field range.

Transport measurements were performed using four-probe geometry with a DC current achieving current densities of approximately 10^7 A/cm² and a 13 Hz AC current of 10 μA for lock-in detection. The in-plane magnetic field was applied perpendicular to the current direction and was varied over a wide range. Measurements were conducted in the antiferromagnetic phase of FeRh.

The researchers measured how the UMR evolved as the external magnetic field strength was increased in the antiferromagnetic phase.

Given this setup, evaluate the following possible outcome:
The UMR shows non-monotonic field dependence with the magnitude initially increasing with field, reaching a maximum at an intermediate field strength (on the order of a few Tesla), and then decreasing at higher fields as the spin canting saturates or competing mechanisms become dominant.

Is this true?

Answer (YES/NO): NO